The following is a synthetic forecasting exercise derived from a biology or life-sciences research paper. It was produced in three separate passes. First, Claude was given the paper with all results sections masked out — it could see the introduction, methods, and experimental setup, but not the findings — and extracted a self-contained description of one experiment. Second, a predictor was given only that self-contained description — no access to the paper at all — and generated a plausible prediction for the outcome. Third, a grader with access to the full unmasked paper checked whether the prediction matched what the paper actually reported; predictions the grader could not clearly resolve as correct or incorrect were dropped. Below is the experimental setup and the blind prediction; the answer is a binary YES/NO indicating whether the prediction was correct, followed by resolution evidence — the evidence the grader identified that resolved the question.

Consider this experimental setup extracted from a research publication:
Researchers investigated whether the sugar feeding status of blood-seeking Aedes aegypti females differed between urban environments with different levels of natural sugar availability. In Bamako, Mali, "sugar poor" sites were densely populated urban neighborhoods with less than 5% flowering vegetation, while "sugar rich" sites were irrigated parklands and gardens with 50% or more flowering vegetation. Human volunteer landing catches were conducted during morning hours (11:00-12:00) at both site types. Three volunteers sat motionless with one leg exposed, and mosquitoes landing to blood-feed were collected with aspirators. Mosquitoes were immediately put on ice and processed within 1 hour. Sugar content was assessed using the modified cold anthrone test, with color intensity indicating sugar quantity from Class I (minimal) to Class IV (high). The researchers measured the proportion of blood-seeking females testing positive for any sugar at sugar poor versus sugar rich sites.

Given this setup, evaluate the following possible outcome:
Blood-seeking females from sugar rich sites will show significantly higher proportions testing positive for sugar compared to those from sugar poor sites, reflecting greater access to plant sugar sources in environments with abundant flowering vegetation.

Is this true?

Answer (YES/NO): NO